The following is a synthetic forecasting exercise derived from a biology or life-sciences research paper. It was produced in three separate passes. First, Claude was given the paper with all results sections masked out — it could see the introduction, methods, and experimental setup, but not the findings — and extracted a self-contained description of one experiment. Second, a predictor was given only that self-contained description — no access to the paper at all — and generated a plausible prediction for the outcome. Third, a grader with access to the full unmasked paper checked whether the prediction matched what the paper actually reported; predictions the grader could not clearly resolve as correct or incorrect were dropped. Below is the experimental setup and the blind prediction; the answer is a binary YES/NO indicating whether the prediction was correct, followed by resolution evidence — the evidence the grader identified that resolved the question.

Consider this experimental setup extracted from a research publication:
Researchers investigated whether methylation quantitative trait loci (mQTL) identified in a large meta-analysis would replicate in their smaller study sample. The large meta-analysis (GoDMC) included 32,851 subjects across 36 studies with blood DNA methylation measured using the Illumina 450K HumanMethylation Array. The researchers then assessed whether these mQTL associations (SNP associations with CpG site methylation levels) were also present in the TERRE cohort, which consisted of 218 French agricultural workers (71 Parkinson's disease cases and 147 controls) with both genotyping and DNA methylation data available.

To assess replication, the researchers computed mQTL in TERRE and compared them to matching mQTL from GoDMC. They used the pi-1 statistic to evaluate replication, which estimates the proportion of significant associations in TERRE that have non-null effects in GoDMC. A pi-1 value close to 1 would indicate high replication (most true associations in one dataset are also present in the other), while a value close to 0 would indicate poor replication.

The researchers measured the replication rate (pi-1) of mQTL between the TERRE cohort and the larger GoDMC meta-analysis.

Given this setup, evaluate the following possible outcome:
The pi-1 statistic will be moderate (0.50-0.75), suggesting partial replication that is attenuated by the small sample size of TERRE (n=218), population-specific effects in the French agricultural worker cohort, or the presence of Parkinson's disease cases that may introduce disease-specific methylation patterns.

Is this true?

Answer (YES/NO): NO